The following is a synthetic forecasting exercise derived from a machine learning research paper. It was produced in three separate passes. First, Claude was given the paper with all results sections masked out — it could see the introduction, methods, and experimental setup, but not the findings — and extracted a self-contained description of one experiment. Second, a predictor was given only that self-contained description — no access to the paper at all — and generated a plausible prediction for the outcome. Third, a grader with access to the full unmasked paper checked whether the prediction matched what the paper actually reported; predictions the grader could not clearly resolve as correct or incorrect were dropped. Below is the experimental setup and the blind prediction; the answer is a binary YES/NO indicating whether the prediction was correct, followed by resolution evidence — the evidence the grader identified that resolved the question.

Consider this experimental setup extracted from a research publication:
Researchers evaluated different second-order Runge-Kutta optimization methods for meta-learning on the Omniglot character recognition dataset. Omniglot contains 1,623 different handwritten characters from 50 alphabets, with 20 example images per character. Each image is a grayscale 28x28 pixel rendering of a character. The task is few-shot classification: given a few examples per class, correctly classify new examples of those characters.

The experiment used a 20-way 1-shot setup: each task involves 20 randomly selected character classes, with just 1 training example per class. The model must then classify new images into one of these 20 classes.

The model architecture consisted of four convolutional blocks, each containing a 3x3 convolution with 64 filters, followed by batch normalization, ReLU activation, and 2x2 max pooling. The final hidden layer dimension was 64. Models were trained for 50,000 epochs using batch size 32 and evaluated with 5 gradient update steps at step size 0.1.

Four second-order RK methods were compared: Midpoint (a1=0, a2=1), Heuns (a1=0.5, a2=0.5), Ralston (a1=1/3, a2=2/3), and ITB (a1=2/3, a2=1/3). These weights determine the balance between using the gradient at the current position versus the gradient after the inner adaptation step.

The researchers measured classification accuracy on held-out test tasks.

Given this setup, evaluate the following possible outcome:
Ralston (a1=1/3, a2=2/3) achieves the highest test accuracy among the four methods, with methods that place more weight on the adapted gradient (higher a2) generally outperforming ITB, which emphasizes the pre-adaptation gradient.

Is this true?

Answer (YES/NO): NO